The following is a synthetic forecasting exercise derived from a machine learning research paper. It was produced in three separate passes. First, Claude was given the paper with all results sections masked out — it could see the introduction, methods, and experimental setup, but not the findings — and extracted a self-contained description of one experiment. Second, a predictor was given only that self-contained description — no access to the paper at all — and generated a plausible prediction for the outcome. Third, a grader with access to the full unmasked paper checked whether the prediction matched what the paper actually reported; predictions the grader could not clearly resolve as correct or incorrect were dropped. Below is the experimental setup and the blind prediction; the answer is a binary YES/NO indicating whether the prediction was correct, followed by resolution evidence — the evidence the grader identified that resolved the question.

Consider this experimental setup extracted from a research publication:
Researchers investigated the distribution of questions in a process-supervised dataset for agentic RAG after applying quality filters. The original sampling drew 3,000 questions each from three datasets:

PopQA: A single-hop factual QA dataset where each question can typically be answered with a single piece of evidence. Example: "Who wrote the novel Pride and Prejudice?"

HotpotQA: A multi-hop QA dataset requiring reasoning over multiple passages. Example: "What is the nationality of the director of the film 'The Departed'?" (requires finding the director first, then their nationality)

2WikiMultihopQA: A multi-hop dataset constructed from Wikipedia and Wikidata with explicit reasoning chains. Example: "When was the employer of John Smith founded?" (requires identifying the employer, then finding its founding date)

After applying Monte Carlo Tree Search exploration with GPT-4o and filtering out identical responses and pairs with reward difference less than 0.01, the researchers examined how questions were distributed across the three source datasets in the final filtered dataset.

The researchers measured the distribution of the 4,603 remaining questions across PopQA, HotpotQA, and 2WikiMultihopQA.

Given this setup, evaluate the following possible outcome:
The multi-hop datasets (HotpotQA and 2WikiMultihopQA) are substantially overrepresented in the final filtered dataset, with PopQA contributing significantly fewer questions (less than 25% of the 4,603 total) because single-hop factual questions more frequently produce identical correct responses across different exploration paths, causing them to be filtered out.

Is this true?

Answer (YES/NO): YES